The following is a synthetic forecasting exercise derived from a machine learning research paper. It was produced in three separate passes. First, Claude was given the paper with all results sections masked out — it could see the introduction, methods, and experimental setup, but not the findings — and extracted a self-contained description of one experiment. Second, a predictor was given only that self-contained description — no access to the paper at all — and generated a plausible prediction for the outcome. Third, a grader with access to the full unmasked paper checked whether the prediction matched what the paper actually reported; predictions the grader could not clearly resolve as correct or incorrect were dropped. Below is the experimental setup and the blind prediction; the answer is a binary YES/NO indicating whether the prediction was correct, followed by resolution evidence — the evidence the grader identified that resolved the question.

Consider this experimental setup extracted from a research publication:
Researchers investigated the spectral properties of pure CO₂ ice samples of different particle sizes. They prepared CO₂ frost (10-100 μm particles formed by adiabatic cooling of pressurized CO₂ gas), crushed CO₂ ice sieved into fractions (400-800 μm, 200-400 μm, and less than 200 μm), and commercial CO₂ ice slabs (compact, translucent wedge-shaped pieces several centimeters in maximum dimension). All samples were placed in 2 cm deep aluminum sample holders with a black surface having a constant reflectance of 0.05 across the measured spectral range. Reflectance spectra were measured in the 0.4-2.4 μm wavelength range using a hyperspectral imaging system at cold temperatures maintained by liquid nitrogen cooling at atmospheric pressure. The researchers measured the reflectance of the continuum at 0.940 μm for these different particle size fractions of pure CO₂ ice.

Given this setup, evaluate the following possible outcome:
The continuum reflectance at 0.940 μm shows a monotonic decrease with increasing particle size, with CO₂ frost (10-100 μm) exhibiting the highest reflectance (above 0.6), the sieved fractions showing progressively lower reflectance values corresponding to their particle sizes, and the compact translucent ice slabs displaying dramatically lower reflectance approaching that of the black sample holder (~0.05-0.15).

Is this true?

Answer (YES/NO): NO